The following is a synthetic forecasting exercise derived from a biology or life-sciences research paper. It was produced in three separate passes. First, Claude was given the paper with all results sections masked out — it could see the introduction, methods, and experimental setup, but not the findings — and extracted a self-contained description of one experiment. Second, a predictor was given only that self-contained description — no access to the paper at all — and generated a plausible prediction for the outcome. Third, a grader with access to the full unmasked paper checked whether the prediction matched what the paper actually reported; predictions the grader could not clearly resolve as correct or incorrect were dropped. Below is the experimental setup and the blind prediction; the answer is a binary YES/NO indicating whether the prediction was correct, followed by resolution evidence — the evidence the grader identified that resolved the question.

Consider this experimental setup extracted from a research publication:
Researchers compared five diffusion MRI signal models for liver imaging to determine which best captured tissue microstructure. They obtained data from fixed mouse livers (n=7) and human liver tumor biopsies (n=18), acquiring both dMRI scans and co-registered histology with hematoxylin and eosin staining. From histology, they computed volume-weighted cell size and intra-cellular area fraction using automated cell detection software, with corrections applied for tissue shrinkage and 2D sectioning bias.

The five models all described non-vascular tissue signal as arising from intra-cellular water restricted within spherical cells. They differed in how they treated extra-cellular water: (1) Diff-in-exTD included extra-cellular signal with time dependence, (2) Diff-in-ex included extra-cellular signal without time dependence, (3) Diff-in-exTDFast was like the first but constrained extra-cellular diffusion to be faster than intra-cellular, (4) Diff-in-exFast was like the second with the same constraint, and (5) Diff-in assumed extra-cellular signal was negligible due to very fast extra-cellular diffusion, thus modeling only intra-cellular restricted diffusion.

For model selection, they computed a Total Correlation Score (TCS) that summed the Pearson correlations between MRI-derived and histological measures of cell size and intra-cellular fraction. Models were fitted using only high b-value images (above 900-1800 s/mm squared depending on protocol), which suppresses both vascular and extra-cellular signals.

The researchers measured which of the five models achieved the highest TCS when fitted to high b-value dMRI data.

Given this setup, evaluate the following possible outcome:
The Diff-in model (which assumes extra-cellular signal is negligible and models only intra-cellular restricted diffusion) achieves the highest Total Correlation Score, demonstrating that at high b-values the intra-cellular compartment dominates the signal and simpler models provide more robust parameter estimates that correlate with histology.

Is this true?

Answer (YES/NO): YES